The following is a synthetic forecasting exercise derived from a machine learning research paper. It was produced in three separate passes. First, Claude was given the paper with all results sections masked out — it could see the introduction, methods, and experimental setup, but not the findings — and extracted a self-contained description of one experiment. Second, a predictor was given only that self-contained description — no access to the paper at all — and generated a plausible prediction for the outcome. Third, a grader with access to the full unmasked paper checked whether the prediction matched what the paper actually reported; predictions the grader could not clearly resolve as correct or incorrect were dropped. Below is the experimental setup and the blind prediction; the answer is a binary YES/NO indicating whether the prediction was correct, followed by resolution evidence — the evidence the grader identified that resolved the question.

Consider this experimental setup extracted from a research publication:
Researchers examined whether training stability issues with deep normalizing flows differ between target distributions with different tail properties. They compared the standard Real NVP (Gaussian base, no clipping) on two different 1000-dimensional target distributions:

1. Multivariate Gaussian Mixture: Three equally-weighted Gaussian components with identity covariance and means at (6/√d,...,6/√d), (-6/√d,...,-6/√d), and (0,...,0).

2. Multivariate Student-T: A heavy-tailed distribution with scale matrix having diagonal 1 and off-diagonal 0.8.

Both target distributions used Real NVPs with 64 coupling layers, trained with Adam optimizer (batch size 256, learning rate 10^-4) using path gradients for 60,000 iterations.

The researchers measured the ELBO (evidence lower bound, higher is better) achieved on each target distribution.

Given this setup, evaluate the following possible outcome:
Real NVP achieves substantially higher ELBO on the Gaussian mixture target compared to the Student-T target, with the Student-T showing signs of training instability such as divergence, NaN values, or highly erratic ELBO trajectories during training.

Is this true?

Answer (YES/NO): NO